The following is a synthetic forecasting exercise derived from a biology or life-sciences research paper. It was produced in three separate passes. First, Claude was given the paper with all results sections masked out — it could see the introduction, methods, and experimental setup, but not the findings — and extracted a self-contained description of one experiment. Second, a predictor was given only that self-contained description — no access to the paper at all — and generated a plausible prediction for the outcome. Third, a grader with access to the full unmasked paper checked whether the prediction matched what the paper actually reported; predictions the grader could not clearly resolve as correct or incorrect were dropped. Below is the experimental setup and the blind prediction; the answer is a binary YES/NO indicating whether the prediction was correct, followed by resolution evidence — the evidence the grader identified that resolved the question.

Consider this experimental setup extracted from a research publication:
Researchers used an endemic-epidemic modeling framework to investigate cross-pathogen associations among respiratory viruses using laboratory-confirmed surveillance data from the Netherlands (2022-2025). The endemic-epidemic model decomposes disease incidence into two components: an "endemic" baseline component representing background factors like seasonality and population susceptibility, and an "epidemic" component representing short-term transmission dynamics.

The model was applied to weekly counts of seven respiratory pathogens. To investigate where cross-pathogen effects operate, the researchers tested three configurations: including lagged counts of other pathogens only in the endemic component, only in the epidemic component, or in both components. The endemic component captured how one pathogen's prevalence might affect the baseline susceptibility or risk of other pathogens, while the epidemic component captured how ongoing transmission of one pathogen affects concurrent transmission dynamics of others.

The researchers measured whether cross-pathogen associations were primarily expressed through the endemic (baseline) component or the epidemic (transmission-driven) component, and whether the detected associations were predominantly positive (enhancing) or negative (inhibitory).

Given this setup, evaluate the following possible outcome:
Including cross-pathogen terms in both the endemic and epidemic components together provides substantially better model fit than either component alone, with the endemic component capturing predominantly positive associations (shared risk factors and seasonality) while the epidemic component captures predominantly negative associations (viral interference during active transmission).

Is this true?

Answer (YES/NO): NO